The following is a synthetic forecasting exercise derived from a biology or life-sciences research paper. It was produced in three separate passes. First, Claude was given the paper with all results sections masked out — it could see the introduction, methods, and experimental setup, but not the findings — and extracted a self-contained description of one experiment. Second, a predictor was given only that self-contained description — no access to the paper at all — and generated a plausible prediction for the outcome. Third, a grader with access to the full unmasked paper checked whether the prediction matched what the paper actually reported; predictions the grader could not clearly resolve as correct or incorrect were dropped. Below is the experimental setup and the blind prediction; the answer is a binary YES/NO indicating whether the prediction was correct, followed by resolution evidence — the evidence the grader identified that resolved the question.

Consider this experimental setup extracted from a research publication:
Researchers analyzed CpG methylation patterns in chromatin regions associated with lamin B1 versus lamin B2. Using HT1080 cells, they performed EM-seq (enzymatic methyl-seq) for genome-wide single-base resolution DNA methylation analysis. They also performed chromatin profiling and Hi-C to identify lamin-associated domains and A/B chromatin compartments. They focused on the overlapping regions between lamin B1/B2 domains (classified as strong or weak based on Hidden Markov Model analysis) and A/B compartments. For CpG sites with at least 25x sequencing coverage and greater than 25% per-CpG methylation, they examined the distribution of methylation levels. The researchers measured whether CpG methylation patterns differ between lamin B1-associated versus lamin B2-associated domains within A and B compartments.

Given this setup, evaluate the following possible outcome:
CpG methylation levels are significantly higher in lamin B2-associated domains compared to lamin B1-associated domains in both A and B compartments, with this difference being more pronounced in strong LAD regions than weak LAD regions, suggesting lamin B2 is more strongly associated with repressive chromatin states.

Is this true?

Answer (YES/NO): NO